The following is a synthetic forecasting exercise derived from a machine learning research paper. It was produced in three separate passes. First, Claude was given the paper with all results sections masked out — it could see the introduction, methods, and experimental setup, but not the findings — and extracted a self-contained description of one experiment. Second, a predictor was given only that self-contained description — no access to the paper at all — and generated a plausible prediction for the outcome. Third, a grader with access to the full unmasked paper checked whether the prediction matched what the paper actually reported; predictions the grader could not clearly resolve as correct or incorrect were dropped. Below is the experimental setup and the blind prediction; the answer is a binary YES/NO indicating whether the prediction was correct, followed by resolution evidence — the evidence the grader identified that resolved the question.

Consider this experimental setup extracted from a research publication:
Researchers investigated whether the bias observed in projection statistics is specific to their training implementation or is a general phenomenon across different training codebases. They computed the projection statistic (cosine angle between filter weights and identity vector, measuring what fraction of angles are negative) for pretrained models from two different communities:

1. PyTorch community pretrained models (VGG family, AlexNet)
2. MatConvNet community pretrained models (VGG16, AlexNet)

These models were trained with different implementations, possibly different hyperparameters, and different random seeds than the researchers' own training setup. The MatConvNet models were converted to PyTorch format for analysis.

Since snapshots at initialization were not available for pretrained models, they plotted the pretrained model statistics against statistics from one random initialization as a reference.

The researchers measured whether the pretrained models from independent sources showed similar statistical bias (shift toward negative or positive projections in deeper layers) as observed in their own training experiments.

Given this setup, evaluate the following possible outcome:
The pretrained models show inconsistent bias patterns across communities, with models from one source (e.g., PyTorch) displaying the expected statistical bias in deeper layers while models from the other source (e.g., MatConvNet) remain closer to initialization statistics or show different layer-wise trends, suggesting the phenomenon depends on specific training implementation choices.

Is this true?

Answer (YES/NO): NO